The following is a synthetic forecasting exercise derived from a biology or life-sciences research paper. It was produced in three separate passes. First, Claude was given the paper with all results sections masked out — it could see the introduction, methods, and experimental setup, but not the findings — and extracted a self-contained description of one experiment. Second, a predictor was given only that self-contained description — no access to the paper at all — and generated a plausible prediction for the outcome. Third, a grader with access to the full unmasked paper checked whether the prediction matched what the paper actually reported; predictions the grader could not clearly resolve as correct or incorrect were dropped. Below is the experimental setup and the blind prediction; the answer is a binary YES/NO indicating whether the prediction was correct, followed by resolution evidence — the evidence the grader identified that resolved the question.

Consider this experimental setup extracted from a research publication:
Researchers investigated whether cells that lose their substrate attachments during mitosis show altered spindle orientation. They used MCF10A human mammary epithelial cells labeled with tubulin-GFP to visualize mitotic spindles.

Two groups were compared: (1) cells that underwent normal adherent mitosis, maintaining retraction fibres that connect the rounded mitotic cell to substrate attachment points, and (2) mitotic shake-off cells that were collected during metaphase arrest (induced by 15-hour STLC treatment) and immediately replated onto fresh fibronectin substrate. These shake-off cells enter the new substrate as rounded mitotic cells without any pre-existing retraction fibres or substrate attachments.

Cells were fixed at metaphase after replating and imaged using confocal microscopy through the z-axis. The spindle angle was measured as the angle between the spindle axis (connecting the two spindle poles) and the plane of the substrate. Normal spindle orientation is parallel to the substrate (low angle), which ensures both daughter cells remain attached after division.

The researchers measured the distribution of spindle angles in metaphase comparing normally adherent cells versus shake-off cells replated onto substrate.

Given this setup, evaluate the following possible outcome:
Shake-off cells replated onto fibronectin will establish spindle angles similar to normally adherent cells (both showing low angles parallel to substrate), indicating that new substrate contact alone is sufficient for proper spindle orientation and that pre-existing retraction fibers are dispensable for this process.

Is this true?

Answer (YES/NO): NO